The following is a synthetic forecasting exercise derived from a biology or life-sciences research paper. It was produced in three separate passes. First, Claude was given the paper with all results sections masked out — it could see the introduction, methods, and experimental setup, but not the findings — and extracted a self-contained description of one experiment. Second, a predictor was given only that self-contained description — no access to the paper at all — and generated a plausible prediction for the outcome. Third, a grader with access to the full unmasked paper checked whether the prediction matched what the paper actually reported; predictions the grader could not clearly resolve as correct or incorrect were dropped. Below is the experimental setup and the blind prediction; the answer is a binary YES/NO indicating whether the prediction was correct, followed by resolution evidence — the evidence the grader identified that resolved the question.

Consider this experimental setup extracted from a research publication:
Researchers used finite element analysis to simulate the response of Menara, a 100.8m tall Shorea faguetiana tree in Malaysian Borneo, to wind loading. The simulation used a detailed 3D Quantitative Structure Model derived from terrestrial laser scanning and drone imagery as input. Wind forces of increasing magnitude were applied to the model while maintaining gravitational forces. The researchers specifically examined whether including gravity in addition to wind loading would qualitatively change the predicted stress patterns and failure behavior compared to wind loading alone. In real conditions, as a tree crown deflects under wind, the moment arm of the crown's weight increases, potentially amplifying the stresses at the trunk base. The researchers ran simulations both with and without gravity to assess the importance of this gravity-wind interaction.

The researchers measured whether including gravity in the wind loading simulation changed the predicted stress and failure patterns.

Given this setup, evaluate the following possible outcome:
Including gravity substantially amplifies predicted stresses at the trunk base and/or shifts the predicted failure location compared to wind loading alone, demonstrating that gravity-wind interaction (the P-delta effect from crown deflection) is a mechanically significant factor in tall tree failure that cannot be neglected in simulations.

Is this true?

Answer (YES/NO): NO